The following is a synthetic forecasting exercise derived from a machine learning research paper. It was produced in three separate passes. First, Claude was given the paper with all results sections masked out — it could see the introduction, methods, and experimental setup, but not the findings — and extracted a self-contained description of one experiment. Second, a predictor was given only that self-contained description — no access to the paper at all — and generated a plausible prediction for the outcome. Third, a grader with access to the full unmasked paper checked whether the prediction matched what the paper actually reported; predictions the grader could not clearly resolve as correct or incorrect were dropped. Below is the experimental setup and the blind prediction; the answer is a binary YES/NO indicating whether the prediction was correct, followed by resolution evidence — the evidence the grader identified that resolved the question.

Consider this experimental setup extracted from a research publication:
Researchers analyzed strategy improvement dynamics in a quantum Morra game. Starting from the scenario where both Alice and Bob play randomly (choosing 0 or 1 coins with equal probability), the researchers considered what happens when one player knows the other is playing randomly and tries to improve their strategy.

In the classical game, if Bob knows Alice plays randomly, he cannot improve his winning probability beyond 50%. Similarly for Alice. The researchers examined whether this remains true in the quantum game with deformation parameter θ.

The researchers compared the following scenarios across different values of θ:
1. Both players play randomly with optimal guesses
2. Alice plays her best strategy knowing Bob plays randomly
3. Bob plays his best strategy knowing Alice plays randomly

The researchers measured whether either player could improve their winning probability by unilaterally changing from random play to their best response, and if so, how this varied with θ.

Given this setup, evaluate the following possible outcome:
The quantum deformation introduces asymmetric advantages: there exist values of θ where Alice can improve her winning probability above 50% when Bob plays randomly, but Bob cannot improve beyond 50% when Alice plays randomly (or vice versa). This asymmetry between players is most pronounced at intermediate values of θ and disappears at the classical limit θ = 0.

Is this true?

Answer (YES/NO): NO